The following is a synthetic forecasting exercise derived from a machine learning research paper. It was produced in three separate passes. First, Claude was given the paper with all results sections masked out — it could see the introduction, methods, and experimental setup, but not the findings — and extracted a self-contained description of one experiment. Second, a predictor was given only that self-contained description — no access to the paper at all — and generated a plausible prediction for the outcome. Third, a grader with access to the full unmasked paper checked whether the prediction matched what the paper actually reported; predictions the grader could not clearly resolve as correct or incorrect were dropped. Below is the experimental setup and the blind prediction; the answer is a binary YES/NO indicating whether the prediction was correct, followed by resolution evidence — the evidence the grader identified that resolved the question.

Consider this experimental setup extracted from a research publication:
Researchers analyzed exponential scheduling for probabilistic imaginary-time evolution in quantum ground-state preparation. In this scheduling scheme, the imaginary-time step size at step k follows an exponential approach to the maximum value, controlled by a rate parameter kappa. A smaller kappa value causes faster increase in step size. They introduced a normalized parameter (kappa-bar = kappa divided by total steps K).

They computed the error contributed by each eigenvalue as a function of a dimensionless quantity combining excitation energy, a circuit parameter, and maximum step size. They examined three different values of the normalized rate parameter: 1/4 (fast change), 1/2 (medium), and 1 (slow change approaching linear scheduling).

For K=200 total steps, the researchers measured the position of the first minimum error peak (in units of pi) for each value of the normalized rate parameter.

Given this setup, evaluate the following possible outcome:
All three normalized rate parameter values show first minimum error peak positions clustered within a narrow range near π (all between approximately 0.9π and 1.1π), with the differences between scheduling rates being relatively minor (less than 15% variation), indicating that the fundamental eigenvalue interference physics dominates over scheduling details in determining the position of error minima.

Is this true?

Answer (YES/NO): NO